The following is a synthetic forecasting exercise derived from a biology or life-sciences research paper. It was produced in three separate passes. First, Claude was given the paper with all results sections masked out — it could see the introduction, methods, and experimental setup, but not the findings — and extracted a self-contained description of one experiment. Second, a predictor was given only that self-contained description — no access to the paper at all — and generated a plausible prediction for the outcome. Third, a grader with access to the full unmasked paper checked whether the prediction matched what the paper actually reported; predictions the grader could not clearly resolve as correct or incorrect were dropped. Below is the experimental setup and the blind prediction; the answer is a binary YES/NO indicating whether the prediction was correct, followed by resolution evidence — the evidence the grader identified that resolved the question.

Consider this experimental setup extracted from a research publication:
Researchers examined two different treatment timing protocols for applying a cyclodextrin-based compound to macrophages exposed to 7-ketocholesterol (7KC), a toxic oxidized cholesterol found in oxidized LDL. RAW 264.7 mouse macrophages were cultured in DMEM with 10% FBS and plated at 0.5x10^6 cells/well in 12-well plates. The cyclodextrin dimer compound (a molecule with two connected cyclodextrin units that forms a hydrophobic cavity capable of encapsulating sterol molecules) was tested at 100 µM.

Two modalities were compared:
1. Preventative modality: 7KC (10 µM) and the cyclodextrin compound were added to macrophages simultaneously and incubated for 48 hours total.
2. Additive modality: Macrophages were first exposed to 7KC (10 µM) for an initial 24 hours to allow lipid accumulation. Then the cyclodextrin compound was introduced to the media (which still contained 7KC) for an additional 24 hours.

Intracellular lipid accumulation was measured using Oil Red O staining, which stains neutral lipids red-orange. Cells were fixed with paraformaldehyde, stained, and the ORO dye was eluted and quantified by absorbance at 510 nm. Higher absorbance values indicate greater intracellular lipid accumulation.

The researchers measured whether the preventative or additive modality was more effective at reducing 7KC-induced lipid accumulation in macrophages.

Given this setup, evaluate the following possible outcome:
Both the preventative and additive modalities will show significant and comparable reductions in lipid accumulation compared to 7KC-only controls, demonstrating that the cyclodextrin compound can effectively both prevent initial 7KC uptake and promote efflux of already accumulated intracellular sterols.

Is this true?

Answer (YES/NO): NO